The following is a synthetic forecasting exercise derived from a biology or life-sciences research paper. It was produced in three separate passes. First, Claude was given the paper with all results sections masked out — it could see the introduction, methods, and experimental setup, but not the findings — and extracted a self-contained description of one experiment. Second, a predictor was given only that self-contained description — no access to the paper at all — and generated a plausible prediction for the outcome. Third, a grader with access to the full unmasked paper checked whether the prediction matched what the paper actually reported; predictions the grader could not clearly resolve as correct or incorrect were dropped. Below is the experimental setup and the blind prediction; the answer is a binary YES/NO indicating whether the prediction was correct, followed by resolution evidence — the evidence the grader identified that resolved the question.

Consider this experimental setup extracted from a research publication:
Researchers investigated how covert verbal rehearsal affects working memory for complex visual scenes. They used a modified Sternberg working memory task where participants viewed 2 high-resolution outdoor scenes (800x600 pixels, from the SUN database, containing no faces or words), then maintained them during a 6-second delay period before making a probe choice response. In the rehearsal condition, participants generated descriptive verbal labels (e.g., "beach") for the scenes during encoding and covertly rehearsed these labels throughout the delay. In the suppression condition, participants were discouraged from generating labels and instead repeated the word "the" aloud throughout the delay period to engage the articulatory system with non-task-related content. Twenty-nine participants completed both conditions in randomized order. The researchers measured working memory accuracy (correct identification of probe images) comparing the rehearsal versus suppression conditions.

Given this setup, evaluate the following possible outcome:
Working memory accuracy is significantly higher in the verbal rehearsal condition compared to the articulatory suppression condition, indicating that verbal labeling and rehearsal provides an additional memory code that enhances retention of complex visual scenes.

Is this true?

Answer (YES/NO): NO